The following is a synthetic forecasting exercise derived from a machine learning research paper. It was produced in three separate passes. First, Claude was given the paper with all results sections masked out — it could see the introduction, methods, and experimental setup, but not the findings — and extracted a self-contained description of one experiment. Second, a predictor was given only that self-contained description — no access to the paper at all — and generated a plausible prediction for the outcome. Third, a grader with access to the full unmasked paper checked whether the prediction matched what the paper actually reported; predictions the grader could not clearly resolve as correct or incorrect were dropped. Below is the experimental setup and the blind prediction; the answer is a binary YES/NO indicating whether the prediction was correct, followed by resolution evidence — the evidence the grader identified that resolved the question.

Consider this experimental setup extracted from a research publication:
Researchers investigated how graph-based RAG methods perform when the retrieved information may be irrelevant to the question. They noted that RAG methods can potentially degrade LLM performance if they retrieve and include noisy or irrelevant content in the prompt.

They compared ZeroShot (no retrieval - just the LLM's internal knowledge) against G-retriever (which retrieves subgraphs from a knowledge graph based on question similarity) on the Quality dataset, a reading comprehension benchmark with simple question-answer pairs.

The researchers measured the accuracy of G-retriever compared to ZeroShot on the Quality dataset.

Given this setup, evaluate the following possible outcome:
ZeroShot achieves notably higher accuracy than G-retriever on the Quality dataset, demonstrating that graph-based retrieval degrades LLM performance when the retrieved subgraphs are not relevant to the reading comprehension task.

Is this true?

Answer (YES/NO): YES